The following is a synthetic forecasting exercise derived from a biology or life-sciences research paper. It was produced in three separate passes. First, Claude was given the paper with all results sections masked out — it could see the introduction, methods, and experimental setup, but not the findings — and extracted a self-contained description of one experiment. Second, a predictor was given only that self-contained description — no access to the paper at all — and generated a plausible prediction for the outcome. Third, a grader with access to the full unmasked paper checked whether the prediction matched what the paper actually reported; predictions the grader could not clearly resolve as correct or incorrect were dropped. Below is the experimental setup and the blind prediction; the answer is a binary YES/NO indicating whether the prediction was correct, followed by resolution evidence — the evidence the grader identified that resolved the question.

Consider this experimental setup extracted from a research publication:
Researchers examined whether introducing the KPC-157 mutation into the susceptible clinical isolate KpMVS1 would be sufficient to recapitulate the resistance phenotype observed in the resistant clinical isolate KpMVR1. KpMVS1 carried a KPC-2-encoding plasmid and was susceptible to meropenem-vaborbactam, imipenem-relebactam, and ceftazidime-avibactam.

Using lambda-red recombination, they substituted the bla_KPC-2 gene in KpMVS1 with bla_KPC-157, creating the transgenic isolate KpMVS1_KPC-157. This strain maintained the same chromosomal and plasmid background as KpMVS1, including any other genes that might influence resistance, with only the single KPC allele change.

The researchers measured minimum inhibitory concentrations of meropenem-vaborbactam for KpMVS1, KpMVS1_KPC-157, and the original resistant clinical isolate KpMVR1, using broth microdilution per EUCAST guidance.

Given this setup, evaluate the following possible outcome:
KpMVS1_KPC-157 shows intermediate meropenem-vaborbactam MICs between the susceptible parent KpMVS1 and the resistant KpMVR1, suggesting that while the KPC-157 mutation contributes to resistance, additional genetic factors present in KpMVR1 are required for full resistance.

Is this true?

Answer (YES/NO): NO